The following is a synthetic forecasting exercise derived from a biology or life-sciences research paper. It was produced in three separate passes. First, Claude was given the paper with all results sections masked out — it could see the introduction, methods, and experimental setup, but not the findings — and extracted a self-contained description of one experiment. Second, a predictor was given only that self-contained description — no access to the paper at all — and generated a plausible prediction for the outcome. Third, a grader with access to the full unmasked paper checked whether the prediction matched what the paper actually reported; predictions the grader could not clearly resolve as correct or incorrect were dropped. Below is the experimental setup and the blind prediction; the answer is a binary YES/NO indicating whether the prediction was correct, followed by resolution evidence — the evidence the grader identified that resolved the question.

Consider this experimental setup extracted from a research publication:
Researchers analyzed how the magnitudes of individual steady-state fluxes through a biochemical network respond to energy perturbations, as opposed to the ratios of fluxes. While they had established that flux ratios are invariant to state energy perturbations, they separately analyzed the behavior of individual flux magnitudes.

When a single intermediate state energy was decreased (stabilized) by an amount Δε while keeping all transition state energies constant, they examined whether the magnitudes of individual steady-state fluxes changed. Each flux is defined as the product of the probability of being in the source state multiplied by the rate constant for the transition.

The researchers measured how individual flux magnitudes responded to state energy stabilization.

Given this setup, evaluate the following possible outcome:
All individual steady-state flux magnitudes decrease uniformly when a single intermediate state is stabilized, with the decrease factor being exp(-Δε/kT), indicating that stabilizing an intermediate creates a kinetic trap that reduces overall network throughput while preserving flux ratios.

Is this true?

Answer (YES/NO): NO